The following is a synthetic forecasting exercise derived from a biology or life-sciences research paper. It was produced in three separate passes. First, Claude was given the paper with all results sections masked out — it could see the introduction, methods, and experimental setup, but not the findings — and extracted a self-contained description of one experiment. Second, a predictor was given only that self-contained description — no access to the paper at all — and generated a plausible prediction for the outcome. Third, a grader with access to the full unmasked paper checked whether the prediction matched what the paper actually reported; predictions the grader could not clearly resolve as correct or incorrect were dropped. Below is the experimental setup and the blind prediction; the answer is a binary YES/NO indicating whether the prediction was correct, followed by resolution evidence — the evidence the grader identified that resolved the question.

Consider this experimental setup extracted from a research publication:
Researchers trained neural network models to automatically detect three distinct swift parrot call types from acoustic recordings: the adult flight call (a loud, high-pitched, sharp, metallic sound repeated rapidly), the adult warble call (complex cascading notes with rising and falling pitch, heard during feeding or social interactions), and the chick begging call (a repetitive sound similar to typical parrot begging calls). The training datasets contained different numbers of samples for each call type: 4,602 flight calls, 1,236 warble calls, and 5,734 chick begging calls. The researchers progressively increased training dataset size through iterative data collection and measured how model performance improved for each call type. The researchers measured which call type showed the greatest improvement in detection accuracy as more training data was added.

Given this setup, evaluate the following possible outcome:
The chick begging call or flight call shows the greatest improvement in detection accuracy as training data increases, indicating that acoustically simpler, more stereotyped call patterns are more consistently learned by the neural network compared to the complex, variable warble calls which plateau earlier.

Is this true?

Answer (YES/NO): NO